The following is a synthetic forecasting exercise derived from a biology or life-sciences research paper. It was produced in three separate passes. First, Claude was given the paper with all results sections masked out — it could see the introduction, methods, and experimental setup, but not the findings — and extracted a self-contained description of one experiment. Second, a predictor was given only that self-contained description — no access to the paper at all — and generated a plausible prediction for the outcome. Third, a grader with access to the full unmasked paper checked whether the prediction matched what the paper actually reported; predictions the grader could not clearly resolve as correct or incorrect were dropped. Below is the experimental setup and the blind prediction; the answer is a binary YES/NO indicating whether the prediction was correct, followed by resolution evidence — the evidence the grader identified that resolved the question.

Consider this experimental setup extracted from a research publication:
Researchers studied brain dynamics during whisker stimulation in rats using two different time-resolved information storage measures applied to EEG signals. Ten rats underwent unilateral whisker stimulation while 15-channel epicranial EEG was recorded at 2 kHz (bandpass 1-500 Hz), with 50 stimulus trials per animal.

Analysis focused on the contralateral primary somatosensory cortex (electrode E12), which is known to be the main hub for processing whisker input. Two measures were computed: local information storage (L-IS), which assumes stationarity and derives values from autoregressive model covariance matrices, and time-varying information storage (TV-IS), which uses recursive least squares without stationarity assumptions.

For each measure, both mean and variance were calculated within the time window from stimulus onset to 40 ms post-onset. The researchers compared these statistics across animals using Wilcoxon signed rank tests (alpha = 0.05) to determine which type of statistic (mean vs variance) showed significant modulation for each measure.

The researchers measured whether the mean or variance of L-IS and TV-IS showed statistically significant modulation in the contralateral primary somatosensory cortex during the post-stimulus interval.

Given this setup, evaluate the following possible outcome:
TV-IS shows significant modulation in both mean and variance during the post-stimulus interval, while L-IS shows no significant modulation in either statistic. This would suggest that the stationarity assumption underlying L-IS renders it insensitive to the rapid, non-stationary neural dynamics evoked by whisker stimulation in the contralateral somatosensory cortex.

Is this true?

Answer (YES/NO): NO